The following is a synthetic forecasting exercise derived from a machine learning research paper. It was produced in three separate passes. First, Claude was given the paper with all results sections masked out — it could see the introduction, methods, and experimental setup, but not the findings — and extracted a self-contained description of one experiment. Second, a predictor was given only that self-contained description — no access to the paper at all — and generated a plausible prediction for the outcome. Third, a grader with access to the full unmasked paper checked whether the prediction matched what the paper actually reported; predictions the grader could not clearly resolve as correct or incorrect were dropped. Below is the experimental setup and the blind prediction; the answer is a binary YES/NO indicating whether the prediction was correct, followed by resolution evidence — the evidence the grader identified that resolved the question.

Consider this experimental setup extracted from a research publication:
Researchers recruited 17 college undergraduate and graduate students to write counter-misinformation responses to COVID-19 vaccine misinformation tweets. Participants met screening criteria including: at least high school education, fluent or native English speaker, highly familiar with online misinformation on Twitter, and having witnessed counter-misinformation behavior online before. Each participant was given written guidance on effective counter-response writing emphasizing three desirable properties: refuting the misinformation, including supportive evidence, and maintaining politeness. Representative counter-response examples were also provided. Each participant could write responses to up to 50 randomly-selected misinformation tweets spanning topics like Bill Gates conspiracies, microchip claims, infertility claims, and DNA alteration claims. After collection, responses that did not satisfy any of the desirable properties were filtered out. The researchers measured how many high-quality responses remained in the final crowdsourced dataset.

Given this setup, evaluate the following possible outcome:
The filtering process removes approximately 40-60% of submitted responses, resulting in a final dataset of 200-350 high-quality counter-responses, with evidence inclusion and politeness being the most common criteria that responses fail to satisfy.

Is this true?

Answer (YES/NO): NO